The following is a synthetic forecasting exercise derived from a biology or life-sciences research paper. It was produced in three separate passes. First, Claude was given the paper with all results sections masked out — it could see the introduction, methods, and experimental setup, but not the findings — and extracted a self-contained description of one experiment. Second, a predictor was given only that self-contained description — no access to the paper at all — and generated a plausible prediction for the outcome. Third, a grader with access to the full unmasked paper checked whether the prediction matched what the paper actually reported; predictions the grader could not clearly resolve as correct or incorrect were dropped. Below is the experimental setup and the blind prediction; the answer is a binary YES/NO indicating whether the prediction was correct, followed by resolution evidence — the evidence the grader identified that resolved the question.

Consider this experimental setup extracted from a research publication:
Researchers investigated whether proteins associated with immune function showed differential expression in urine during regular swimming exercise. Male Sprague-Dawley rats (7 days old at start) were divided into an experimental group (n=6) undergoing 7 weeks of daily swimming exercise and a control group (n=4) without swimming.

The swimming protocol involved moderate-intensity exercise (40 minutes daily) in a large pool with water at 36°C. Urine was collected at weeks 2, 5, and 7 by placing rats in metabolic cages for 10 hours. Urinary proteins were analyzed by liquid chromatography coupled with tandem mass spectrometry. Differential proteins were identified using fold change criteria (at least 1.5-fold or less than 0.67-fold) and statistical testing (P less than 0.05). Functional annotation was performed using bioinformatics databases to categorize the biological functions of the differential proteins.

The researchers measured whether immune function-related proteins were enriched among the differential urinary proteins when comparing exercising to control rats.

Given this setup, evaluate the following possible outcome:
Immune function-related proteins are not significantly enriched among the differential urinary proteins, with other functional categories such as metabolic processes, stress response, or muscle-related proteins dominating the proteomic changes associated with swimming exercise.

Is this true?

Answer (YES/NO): NO